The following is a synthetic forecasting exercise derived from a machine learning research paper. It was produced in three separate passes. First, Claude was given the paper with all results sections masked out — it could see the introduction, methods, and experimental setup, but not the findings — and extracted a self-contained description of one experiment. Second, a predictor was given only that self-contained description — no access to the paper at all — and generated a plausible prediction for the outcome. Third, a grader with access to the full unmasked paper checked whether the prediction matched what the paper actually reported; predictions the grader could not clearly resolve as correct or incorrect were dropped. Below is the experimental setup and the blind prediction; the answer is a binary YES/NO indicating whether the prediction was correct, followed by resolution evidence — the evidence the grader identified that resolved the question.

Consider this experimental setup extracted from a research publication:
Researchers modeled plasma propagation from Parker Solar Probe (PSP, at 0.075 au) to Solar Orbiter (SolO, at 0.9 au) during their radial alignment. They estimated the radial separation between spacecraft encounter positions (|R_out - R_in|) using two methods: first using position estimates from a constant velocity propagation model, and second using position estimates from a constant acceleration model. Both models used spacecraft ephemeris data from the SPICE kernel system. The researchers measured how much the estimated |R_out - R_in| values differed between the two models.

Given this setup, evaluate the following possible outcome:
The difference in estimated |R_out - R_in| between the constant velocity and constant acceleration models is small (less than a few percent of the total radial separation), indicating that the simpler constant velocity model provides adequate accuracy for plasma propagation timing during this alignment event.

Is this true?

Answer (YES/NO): NO